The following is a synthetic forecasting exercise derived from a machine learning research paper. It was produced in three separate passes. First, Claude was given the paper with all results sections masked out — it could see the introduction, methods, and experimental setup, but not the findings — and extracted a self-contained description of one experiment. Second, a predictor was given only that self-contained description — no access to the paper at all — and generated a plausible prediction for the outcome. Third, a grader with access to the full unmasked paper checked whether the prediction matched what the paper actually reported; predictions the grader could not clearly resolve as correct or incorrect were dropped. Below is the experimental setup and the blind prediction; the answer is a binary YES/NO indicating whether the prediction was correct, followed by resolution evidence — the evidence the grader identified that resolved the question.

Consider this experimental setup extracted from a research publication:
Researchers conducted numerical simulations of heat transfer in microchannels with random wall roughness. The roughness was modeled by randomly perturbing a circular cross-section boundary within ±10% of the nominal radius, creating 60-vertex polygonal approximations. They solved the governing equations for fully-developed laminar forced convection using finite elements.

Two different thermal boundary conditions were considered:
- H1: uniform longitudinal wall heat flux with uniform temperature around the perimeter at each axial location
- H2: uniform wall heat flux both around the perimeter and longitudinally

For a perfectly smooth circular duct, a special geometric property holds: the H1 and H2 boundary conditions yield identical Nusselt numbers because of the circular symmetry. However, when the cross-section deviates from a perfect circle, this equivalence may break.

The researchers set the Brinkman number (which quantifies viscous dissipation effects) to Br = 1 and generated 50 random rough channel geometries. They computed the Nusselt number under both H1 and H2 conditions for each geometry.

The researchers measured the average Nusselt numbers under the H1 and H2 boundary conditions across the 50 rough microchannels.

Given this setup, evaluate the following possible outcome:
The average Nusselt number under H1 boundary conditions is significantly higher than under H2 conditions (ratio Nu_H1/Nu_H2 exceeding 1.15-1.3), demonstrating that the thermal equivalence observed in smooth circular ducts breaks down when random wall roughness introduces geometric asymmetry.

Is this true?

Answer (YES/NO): NO